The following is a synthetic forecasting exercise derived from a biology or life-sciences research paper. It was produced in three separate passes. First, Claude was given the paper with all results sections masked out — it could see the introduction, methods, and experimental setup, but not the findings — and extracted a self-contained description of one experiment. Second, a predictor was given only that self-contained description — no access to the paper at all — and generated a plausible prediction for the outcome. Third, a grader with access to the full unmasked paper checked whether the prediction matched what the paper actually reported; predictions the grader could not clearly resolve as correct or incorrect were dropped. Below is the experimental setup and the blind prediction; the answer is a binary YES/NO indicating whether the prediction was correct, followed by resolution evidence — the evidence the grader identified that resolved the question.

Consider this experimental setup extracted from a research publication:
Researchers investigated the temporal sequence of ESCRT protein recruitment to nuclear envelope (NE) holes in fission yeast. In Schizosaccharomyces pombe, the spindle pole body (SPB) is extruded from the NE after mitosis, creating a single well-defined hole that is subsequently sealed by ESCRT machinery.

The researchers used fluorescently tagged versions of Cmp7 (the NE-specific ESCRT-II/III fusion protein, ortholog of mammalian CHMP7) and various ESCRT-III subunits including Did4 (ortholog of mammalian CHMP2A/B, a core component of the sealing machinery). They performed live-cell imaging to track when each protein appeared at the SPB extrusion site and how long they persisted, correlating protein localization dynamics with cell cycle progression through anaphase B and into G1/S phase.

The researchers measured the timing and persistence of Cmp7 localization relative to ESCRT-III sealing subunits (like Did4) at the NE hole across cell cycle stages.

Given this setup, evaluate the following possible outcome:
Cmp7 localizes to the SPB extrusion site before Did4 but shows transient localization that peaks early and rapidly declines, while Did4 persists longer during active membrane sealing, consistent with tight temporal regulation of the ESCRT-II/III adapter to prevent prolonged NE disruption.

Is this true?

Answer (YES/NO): NO